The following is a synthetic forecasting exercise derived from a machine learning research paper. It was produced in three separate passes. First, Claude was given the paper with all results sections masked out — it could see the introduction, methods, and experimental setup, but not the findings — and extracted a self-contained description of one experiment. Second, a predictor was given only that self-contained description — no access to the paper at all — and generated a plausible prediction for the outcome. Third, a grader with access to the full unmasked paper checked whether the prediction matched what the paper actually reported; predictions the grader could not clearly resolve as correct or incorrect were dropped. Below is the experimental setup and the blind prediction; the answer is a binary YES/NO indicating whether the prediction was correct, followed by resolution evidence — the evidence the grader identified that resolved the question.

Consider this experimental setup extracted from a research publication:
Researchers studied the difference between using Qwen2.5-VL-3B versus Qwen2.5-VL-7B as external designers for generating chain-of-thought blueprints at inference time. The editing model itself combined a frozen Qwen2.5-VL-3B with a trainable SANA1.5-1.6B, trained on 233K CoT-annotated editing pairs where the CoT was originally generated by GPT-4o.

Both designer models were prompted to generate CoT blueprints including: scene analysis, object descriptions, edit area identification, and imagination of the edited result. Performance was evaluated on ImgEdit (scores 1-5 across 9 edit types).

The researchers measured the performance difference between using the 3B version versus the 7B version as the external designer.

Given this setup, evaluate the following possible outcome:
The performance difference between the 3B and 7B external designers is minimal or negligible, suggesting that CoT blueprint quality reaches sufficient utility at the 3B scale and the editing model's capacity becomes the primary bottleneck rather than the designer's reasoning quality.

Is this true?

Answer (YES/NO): YES